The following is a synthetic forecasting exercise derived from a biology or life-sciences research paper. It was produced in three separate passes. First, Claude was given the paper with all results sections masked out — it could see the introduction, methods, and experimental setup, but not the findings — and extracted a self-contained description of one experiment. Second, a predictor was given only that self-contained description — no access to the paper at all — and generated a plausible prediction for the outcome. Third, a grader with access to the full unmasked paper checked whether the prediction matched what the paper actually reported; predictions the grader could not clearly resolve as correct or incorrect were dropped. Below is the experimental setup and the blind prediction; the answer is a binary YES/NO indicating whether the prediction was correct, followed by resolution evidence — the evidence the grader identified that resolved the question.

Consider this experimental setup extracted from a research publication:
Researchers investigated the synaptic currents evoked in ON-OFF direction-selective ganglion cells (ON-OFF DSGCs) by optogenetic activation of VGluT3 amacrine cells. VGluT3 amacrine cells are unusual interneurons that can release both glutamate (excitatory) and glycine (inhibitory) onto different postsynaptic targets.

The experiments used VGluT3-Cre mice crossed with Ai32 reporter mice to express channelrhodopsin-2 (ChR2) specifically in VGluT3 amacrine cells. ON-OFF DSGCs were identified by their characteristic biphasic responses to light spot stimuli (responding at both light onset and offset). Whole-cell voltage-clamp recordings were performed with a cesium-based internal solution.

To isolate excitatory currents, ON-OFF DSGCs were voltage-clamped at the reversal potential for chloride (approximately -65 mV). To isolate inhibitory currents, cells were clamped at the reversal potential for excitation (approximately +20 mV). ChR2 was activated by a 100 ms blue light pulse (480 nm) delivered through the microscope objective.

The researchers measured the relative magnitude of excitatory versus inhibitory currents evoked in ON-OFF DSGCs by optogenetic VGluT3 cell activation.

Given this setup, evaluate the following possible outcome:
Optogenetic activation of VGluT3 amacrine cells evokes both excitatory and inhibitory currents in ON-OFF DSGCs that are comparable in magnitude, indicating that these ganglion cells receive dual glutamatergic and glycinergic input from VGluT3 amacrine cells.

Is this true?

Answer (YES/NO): NO